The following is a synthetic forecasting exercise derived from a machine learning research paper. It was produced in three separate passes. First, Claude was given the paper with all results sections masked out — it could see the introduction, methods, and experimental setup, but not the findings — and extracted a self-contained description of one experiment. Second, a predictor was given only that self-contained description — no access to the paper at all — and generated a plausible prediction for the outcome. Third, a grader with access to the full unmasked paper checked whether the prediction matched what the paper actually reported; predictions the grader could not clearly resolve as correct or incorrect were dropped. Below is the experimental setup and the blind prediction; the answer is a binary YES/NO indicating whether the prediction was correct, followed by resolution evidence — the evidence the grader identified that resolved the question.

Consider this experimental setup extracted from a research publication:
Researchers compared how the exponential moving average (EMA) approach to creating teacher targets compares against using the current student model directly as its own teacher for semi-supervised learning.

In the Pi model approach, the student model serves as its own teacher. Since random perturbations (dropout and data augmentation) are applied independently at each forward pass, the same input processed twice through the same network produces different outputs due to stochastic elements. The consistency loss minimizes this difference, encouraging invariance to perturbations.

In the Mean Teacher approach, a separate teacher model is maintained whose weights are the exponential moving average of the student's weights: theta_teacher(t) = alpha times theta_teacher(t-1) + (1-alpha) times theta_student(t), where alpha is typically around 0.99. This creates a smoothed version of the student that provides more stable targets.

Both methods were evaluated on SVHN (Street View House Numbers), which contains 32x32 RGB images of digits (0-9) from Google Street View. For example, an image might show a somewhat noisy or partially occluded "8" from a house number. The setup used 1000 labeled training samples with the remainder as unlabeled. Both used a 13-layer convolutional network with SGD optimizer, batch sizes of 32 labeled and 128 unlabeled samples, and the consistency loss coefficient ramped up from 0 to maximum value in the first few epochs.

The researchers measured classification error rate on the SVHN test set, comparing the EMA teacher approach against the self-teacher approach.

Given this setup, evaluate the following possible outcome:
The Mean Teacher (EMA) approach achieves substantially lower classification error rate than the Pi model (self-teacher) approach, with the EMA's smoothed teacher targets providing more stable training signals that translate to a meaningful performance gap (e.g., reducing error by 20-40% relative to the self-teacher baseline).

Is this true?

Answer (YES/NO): NO